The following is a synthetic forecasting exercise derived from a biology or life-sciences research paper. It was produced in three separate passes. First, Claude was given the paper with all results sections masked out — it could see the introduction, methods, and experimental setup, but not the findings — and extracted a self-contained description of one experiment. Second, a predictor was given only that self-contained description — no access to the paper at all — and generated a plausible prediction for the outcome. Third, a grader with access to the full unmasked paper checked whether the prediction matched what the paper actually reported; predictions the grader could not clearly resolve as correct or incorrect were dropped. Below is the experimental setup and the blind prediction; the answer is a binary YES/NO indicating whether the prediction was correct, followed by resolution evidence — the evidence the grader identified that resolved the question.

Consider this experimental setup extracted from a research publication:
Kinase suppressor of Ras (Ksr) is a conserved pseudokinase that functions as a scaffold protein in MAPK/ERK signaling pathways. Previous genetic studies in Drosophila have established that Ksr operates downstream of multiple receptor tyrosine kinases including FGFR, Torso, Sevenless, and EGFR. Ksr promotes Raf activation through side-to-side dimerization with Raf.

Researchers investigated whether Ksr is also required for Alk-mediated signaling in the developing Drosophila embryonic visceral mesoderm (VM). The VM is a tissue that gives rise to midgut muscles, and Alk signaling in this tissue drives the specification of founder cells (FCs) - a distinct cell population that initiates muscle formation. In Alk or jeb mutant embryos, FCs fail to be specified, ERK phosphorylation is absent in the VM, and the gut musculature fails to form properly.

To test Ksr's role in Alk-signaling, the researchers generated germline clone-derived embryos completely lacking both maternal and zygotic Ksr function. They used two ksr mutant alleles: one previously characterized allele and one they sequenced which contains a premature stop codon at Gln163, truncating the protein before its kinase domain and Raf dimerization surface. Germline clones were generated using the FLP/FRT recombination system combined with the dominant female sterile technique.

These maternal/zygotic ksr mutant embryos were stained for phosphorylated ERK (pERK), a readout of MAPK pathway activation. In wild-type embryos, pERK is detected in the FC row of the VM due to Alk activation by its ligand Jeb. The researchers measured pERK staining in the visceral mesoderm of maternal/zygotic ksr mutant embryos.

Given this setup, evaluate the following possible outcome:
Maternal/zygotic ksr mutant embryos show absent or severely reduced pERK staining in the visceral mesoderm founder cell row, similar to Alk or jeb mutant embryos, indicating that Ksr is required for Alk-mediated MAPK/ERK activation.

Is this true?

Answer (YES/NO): NO